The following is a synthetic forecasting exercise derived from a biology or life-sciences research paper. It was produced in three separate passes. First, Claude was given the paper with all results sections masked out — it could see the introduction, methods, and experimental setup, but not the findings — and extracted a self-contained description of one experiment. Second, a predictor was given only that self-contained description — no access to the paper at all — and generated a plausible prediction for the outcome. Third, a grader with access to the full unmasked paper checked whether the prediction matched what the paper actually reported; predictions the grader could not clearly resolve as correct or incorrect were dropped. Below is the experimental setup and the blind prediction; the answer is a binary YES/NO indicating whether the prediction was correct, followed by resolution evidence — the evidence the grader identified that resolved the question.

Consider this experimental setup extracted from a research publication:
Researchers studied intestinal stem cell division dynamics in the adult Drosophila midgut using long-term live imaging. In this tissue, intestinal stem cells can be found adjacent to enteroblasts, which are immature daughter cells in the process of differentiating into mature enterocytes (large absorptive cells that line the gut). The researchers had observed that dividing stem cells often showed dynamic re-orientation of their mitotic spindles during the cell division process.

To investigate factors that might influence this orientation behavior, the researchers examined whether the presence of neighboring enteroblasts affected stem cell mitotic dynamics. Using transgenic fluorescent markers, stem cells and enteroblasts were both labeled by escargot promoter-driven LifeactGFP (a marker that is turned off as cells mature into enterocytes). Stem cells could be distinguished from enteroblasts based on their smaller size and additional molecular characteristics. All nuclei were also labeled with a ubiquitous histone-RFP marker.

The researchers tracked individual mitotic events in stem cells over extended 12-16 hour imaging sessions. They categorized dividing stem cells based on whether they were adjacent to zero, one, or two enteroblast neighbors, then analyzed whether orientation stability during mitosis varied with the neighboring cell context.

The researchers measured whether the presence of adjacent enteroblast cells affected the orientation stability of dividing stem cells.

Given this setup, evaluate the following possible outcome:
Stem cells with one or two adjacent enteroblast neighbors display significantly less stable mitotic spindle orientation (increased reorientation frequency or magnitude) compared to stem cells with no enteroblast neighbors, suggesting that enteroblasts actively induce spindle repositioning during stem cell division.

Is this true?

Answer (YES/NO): NO